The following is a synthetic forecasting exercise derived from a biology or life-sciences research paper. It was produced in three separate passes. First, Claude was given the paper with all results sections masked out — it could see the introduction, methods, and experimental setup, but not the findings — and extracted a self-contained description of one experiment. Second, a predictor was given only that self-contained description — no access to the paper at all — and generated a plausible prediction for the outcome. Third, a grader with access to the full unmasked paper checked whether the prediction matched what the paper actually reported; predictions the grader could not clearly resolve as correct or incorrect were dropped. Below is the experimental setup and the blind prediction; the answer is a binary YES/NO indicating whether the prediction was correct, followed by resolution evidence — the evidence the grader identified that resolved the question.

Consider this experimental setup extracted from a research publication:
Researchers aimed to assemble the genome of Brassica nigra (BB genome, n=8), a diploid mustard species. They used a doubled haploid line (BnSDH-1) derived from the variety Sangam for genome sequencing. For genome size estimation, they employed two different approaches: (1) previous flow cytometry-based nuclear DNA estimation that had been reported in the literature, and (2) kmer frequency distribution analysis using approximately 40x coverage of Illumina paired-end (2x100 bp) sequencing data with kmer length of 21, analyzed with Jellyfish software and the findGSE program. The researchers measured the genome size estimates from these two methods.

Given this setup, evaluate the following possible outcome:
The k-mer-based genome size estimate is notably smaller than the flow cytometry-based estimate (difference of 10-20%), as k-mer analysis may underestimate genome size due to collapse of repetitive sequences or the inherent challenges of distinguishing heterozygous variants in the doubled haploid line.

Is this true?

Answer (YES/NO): YES